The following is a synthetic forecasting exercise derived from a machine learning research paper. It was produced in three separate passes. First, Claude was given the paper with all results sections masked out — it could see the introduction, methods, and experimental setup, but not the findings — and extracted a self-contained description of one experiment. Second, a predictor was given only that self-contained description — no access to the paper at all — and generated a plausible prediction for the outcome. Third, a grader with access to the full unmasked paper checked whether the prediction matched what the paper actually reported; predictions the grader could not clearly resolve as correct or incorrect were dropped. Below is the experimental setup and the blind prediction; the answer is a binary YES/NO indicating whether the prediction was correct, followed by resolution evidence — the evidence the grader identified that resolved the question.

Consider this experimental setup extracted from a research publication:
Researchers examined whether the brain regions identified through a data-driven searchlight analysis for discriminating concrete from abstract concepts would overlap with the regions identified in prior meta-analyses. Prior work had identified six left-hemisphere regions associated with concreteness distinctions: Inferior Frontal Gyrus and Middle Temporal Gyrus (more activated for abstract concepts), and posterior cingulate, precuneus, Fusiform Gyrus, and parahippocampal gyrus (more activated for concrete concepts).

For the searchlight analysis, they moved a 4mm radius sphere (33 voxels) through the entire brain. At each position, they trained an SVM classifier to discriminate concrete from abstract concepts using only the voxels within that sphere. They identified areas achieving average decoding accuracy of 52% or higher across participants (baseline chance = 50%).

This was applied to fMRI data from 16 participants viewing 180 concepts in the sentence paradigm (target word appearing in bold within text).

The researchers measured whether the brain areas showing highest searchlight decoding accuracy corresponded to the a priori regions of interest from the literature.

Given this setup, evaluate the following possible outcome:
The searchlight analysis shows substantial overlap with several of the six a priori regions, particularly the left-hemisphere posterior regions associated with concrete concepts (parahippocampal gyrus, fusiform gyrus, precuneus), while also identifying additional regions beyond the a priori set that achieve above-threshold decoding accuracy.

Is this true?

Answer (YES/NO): NO